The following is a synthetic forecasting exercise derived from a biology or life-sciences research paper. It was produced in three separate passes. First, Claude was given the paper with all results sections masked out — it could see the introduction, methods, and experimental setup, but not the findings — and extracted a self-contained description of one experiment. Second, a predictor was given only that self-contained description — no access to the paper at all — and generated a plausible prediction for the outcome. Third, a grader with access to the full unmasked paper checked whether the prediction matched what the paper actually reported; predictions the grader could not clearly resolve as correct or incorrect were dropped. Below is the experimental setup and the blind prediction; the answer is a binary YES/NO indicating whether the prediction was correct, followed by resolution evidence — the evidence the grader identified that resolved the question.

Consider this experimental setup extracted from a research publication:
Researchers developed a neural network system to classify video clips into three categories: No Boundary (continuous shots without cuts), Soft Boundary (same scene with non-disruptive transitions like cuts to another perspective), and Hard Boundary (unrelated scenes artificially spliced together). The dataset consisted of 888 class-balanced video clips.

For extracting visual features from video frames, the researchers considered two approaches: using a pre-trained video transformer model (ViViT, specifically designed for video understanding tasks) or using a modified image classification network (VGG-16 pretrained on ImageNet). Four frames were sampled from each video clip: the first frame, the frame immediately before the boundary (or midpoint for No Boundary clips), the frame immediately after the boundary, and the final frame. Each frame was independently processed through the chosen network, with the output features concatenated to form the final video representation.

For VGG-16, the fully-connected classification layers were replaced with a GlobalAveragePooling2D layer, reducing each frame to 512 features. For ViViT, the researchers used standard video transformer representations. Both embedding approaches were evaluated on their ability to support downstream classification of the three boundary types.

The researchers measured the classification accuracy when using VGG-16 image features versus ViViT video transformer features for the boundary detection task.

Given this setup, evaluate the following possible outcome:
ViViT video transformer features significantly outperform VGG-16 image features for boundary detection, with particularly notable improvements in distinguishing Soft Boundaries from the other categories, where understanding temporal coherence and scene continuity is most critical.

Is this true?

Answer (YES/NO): NO